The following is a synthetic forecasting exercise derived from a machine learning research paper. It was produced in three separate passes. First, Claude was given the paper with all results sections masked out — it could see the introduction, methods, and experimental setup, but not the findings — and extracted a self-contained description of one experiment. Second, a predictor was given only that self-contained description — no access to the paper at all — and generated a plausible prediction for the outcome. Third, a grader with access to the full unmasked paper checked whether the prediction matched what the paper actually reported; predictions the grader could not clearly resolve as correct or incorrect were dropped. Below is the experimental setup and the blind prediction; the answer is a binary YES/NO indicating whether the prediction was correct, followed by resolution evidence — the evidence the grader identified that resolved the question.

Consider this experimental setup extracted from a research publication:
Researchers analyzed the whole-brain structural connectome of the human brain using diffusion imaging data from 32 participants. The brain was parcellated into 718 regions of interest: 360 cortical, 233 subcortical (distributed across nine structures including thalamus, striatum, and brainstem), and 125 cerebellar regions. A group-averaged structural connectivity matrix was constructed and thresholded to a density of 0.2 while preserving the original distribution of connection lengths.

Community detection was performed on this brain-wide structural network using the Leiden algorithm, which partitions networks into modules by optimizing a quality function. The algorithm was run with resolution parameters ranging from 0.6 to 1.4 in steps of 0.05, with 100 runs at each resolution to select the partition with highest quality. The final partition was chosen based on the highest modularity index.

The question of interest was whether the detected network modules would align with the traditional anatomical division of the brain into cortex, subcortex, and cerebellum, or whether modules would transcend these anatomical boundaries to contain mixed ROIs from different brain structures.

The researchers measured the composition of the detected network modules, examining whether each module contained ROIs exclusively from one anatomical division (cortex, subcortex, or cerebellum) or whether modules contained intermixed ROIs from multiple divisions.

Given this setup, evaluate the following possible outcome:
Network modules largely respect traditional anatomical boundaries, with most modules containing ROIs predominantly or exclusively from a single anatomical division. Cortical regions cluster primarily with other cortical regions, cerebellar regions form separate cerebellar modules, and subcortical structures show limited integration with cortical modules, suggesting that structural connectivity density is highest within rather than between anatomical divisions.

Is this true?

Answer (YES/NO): NO